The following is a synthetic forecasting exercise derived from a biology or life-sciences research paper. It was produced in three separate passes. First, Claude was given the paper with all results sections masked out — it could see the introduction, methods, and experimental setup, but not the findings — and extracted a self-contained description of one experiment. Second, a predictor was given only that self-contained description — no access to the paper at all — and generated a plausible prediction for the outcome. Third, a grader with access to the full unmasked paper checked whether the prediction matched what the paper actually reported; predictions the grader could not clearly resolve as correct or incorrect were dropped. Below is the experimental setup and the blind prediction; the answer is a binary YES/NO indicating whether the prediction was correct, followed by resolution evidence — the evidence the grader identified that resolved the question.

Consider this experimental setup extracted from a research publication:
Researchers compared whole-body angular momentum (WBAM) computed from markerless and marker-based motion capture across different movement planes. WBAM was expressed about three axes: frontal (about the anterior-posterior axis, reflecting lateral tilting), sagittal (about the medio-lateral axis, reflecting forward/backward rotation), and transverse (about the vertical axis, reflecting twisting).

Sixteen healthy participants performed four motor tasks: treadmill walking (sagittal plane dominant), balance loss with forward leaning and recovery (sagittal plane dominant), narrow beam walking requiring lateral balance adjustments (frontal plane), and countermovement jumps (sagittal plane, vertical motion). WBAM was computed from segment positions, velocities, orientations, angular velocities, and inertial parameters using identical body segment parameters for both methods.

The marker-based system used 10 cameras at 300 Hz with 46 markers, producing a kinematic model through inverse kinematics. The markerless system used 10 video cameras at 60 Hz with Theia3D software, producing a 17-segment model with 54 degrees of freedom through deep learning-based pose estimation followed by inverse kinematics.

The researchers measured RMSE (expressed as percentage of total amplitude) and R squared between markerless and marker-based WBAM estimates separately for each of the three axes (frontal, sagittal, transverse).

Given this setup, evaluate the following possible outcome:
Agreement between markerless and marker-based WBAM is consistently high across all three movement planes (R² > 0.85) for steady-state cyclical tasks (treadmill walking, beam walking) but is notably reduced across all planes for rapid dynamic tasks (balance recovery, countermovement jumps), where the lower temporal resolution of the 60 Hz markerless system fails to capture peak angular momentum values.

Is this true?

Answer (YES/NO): NO